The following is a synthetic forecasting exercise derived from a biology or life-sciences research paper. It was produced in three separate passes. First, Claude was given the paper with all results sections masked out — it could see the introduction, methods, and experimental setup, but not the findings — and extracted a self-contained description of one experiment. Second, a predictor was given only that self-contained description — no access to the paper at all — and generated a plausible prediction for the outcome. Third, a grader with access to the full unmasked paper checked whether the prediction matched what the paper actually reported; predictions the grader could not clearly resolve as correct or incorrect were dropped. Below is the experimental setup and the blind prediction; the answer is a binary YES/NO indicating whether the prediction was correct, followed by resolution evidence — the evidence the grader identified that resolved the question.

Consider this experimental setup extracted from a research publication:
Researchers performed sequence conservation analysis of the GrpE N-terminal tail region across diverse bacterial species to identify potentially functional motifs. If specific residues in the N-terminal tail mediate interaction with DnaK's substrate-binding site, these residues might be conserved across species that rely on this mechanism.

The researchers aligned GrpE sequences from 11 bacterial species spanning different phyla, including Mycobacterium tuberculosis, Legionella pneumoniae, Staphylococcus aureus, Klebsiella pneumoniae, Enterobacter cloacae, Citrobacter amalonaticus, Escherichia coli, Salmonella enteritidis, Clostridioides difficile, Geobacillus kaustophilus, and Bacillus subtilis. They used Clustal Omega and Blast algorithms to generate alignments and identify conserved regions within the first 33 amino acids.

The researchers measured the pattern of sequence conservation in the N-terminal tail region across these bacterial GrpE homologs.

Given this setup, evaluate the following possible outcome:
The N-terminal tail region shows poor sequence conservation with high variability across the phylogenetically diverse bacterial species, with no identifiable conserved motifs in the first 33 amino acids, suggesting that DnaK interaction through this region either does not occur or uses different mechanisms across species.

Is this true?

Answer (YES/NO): NO